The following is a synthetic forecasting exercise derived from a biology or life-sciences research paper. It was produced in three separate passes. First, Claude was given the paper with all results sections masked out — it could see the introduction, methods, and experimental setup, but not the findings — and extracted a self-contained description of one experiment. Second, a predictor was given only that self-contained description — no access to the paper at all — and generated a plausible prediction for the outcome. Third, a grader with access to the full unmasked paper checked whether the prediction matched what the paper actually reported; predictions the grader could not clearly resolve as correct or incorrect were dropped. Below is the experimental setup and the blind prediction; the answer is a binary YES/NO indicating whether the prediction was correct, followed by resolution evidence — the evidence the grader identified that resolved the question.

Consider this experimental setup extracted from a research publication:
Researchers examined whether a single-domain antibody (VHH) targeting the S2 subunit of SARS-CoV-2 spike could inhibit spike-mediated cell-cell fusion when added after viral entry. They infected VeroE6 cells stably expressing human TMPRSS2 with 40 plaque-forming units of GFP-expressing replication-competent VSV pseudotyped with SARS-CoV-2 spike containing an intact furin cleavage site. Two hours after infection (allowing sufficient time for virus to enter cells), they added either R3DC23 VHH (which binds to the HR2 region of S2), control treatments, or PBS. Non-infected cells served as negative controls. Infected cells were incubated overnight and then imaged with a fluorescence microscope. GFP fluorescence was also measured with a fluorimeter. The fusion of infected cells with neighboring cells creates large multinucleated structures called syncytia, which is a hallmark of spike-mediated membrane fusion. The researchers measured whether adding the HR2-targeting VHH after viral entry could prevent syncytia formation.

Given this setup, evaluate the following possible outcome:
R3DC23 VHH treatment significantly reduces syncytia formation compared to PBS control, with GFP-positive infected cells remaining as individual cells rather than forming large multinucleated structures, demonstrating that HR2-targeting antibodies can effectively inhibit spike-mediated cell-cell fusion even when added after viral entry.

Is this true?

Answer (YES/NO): YES